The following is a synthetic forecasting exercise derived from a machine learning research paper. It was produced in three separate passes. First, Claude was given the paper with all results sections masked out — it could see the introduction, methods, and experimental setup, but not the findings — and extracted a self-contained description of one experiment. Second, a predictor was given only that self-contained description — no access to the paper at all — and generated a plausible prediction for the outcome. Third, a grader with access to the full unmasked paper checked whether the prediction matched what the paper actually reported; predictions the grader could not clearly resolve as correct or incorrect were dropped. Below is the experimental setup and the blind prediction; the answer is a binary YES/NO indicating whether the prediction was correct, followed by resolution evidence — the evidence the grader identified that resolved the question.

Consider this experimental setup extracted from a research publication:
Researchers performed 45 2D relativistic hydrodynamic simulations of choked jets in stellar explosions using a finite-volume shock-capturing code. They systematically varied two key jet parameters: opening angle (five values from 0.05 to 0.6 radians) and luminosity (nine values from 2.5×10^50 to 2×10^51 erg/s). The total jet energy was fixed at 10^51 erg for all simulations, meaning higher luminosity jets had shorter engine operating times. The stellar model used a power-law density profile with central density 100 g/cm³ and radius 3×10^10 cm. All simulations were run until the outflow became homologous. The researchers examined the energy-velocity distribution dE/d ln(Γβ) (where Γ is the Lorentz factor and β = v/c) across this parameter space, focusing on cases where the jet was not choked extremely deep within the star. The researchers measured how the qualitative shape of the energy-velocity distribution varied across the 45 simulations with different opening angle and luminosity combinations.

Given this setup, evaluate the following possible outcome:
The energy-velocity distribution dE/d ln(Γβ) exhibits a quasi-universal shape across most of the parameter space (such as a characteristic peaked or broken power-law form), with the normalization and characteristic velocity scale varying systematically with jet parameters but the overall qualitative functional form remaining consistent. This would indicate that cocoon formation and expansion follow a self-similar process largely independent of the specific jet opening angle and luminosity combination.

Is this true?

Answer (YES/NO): NO